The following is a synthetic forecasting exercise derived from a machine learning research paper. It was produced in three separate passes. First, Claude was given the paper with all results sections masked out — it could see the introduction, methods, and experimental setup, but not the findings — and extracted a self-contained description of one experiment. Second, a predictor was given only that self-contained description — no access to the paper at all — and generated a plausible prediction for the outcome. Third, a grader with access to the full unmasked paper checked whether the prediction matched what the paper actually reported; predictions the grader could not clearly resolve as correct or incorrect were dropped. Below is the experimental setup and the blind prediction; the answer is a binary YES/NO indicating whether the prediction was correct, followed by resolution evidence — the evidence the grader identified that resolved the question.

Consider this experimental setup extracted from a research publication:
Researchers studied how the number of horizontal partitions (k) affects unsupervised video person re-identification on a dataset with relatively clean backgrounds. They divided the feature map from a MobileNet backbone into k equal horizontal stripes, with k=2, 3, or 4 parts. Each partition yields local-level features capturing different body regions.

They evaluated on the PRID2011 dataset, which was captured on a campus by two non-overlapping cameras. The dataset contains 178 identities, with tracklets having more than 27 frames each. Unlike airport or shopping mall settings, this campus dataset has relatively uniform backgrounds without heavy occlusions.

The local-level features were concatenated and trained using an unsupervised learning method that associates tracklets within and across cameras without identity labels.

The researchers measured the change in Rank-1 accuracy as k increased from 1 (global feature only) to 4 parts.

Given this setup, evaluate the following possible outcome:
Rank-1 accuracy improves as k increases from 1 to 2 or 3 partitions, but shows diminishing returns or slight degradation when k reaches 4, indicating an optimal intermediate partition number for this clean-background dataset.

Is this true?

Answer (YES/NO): NO